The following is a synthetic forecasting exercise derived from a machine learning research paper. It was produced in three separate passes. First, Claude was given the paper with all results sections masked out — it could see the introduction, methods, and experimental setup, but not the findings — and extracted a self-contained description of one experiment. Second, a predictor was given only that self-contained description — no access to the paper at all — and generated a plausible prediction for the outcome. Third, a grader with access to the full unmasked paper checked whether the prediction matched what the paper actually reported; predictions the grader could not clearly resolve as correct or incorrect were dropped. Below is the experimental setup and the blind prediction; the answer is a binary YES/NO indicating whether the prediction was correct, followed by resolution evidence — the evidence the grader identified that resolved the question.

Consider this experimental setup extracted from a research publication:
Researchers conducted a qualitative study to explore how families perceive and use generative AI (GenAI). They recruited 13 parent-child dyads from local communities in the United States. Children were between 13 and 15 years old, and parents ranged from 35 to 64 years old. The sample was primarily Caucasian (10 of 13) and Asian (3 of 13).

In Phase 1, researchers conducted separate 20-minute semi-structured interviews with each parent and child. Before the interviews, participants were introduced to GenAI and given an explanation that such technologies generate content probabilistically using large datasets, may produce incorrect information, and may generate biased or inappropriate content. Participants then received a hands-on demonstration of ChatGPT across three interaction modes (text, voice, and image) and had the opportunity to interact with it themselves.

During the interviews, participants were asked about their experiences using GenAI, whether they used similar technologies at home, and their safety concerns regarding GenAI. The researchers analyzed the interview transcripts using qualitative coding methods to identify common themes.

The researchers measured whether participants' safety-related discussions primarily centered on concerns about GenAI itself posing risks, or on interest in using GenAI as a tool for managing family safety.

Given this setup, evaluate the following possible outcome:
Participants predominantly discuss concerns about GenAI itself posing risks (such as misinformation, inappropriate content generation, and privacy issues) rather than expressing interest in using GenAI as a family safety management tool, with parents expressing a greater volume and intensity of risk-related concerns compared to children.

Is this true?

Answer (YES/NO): NO